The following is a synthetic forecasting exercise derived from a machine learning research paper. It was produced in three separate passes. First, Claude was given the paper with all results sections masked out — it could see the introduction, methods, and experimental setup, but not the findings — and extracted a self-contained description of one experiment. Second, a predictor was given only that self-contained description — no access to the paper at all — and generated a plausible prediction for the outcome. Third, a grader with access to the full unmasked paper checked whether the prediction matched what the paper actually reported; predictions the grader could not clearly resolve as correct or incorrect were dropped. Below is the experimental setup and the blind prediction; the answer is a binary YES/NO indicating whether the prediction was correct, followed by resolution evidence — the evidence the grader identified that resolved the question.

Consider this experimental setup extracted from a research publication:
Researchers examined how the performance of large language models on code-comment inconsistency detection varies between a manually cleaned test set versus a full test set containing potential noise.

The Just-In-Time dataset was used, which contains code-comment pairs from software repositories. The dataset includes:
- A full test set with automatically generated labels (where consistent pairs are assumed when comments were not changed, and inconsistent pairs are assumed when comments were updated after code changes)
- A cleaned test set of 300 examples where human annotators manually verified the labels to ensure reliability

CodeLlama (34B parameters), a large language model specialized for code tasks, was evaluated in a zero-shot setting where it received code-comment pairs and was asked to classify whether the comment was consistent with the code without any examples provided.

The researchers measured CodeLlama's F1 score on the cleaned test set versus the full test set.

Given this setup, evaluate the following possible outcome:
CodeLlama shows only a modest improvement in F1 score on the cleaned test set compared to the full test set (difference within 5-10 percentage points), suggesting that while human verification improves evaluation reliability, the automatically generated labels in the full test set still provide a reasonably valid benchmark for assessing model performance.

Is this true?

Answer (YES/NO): YES